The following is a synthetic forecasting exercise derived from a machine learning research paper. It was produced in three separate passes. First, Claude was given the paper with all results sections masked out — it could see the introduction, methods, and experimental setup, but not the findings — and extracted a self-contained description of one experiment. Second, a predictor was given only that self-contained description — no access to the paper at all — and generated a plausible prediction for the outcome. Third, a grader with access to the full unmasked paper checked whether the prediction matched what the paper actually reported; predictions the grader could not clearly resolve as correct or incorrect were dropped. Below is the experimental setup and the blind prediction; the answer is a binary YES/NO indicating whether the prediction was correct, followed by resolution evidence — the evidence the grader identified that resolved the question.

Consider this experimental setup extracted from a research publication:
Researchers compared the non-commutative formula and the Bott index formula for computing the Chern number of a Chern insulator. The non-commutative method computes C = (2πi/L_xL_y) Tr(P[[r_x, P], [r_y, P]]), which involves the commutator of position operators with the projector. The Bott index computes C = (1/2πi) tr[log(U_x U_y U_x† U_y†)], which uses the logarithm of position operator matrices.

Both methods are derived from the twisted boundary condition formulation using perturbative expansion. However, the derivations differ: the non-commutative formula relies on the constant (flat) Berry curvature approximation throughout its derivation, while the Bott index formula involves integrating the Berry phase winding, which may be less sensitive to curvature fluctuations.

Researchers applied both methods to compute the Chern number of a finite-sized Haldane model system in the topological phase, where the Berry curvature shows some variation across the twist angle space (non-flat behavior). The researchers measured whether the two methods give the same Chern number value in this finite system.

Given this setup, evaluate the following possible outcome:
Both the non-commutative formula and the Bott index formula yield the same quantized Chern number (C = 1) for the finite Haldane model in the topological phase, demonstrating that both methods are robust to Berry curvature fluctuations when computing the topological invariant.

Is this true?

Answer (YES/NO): NO